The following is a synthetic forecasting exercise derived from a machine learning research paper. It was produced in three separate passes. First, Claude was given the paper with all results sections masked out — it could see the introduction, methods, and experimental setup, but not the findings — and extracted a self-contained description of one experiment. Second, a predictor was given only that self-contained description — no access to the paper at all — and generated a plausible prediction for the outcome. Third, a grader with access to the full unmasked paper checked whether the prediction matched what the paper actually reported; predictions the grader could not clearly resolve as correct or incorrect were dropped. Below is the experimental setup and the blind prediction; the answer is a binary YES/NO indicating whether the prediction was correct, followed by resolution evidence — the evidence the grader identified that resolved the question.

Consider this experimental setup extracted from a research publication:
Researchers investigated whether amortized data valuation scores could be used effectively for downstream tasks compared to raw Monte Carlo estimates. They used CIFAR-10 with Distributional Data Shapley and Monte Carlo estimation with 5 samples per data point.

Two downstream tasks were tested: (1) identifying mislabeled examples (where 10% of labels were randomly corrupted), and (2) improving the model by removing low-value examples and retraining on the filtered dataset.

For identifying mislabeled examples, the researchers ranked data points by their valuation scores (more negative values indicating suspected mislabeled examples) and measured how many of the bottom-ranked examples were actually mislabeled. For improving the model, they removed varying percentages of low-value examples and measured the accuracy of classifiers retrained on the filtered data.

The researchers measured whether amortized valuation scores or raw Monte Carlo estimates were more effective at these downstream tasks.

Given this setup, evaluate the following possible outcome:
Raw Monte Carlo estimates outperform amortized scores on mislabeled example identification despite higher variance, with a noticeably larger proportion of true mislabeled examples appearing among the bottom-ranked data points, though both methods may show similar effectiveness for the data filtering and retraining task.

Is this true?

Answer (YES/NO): NO